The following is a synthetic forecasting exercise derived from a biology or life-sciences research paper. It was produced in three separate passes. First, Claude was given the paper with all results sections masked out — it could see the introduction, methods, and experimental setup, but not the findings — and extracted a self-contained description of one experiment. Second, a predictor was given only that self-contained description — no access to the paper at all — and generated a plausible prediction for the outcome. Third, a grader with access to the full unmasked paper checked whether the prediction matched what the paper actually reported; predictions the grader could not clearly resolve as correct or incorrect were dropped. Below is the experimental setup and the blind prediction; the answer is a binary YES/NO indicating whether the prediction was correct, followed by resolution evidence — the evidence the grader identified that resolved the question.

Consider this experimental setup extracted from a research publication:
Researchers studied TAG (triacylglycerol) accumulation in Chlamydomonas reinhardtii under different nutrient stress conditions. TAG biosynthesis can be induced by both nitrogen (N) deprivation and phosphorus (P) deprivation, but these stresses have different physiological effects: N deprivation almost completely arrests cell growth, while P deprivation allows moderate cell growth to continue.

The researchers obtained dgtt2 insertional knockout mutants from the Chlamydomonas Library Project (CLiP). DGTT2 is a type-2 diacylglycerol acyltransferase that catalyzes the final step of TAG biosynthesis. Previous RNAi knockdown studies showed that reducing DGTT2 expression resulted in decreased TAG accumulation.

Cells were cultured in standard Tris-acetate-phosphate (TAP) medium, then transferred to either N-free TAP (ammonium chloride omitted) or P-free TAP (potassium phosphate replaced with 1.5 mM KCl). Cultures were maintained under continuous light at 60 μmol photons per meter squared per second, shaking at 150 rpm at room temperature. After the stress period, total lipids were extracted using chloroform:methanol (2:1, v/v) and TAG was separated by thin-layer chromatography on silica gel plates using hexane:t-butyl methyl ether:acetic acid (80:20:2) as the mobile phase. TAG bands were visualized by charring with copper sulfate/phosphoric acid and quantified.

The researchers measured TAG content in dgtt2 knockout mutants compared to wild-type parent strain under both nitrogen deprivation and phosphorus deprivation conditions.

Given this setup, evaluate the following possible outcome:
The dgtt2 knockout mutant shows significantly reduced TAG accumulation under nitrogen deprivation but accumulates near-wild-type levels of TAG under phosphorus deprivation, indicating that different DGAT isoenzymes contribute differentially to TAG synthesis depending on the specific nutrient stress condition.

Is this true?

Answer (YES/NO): NO